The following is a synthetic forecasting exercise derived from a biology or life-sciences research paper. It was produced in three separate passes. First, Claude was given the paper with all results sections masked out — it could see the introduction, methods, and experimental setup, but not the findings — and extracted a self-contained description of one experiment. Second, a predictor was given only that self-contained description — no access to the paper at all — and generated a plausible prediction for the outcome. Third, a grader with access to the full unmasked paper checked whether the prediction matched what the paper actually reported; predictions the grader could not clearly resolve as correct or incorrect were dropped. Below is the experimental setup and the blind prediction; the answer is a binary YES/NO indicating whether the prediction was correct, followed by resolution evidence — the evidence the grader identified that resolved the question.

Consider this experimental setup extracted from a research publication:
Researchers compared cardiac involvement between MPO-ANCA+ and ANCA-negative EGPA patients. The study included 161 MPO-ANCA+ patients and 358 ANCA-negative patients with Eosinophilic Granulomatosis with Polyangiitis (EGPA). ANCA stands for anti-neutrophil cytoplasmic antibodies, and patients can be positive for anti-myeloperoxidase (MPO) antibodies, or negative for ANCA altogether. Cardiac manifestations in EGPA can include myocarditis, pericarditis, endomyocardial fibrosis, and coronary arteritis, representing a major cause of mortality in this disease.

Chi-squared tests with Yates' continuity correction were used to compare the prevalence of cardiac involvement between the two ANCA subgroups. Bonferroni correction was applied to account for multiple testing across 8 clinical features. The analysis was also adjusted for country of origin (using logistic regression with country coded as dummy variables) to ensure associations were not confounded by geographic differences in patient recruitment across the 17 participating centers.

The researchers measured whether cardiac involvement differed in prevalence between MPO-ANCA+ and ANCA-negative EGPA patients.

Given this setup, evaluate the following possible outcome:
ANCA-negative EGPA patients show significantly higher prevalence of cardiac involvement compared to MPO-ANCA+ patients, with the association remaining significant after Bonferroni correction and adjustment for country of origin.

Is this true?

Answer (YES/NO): YES